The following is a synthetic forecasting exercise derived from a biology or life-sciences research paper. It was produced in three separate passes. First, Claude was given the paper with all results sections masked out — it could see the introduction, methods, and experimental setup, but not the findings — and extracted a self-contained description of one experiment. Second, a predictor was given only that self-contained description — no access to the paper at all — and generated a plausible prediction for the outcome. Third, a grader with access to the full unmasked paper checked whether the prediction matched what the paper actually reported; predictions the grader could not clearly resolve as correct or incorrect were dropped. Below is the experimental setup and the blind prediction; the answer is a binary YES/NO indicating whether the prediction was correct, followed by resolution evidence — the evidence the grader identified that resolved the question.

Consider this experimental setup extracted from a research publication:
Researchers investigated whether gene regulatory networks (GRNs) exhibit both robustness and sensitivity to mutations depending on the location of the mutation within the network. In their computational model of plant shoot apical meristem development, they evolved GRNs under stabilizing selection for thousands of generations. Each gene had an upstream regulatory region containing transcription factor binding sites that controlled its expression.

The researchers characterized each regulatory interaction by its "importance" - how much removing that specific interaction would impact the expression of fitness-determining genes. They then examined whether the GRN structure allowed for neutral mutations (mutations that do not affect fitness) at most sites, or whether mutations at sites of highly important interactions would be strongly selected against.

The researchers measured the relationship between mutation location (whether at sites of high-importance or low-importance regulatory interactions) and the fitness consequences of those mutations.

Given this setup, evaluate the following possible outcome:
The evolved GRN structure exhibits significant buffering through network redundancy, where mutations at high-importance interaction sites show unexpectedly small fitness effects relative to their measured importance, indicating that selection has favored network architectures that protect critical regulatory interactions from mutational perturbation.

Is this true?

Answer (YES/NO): NO